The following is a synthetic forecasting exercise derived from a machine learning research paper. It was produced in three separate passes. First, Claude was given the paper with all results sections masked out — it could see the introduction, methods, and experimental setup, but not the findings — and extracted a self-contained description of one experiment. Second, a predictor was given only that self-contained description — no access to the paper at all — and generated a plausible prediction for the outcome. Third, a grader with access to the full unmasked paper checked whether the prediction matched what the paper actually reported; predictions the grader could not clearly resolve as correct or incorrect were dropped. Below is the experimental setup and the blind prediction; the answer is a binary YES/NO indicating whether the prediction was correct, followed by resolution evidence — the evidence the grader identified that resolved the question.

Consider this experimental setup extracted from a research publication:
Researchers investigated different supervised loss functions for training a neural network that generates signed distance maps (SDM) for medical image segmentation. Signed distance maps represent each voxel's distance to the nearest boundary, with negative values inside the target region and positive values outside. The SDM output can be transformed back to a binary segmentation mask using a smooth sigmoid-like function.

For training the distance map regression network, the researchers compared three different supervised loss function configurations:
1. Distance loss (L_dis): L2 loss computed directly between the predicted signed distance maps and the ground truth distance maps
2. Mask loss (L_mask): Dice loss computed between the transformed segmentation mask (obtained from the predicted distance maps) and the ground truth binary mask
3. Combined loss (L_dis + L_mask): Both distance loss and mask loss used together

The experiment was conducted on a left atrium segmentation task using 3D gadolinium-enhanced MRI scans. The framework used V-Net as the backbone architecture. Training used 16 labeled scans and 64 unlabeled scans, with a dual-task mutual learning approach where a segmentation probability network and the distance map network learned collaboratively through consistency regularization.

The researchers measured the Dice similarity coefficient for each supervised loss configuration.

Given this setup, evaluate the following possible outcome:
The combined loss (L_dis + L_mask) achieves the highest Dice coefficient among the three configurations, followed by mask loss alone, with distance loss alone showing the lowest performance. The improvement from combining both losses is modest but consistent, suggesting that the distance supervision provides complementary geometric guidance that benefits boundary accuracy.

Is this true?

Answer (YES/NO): NO